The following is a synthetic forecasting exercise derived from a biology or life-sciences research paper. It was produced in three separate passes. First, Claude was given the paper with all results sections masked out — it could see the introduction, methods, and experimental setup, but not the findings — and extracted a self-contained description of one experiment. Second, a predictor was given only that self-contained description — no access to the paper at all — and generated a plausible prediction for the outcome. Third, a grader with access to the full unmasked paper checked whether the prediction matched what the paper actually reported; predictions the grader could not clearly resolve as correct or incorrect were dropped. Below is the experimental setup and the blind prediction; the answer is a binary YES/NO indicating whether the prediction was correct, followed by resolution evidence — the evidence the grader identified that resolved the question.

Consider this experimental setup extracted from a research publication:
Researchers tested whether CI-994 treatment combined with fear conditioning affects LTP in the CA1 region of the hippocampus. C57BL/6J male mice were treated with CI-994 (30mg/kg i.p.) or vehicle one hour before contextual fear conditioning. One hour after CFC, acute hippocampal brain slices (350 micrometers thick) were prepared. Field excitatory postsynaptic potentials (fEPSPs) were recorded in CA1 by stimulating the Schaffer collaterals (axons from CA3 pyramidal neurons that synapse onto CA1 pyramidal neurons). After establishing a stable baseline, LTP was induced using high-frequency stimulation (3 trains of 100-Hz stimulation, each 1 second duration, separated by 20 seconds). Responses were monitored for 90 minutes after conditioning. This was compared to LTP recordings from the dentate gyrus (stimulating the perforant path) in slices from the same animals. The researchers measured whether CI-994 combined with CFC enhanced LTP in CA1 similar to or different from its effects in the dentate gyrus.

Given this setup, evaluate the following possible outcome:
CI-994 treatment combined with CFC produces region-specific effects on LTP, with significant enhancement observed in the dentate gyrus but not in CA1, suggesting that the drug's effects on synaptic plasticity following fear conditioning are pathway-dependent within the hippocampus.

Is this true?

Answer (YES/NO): NO